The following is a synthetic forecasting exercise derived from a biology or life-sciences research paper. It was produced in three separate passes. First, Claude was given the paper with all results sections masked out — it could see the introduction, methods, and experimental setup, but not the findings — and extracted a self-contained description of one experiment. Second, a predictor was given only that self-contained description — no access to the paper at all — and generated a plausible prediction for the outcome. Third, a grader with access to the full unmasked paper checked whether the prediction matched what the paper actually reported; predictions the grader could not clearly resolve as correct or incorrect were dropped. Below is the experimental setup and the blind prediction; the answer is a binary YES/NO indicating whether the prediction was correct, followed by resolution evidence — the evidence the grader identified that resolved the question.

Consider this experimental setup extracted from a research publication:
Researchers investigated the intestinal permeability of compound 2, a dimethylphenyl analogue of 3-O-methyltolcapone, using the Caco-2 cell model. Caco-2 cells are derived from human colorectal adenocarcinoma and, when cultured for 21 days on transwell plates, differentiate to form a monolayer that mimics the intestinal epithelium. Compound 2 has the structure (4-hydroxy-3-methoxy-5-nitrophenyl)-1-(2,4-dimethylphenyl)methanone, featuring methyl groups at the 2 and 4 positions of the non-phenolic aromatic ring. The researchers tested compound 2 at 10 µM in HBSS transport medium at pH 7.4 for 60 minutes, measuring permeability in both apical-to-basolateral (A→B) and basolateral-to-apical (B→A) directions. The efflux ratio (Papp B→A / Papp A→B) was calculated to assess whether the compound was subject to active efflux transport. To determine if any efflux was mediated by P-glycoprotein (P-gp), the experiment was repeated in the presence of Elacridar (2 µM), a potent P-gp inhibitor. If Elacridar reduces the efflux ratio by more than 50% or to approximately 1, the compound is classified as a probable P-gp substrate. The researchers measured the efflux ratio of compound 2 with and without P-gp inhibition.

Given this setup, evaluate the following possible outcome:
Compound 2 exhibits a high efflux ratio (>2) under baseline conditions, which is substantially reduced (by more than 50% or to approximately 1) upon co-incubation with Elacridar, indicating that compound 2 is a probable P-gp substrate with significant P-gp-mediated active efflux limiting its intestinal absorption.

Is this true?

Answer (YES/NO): NO